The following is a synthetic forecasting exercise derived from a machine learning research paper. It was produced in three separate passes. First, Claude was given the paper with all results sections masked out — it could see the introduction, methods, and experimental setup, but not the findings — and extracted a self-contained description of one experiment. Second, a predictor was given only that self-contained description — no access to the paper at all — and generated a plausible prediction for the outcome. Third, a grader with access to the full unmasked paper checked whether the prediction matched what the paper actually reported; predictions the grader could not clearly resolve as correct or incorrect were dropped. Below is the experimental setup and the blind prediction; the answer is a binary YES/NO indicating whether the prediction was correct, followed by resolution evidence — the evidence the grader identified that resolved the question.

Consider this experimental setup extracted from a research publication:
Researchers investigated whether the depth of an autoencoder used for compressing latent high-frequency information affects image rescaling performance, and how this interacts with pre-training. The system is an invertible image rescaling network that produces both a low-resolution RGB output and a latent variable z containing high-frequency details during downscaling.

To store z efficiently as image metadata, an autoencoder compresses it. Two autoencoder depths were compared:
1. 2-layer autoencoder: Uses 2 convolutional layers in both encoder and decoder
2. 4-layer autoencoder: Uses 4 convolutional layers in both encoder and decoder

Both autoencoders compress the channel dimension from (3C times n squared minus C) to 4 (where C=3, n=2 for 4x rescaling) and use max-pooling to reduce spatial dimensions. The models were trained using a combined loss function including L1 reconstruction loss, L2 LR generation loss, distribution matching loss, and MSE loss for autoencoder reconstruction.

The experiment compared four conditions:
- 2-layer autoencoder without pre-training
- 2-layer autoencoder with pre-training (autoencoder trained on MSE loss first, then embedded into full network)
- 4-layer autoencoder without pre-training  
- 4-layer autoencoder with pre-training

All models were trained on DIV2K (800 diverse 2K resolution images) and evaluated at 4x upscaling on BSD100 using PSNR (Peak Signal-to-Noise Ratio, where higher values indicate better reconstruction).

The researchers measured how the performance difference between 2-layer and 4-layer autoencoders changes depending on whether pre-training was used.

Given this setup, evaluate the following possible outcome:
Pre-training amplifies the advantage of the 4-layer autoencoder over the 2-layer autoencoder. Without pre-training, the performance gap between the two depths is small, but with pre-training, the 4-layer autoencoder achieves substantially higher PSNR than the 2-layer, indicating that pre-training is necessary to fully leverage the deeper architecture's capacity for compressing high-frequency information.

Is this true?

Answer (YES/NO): NO